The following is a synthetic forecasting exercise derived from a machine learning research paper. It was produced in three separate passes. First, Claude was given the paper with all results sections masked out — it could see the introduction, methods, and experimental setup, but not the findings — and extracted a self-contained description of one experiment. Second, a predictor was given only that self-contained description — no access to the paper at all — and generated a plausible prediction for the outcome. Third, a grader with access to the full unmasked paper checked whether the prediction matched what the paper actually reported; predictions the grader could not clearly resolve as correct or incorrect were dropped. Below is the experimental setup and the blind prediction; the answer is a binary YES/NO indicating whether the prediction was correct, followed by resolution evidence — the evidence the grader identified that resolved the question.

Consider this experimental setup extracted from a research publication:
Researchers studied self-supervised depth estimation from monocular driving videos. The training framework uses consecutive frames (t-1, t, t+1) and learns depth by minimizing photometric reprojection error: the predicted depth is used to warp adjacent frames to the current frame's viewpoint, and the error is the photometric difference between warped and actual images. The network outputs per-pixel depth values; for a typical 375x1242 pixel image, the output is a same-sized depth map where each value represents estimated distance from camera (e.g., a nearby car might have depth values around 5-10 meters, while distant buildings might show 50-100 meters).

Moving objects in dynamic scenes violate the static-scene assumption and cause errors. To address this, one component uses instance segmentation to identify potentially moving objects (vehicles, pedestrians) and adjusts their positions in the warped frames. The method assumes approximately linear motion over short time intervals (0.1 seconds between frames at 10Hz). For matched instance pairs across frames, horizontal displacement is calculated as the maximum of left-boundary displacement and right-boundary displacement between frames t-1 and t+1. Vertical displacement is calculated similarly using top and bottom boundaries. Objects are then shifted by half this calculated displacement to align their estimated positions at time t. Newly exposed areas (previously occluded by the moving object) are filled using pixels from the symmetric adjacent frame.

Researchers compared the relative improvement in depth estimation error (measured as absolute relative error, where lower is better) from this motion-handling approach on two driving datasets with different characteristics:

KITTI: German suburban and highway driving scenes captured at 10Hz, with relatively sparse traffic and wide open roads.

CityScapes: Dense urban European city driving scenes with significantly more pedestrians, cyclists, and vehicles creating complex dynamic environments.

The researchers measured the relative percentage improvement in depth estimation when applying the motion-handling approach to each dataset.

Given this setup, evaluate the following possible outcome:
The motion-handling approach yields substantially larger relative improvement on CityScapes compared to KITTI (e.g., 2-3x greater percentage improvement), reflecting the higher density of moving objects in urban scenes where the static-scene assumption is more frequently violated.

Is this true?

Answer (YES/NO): YES